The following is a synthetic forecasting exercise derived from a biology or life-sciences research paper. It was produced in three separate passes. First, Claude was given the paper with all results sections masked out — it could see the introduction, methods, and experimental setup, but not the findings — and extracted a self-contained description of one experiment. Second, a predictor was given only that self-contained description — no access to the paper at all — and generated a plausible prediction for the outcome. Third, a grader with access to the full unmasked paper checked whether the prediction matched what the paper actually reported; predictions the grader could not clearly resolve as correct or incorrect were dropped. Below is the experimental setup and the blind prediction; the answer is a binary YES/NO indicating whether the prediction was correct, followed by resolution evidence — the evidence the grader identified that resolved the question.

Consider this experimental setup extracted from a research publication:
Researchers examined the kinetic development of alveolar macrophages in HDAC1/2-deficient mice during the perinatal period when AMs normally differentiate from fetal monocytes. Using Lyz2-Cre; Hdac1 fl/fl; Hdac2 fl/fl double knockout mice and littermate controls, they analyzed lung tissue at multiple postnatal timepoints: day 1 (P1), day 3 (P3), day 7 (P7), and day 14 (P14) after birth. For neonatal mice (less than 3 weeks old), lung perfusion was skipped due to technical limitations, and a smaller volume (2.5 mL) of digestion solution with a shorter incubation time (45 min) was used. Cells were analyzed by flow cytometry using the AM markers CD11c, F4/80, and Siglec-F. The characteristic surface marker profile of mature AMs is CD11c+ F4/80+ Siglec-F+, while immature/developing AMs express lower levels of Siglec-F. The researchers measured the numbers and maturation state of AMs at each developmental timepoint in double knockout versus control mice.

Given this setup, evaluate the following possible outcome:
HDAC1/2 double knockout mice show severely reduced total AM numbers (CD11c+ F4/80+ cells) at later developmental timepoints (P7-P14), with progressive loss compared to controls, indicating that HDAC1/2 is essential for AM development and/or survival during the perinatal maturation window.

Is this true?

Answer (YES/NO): YES